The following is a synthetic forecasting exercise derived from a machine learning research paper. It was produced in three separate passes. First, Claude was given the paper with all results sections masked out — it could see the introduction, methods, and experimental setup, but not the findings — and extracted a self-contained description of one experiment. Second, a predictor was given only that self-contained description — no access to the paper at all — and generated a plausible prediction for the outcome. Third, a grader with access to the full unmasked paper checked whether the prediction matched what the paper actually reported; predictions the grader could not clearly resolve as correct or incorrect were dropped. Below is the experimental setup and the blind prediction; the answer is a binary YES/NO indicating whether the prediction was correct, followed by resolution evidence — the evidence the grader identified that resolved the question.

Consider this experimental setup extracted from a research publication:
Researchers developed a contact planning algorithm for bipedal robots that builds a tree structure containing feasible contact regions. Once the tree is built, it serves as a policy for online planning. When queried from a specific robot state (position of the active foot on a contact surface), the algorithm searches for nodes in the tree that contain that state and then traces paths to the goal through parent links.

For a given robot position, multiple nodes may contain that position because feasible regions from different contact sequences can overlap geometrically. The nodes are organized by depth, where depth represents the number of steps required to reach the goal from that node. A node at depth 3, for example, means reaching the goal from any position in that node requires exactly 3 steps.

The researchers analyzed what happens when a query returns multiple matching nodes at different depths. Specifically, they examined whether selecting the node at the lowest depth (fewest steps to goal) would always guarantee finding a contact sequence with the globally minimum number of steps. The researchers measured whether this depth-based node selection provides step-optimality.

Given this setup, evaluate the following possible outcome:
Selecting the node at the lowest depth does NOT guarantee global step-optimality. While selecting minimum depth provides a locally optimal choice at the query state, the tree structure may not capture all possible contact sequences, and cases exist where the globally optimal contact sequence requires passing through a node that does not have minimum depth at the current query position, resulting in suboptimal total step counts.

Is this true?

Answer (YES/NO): NO